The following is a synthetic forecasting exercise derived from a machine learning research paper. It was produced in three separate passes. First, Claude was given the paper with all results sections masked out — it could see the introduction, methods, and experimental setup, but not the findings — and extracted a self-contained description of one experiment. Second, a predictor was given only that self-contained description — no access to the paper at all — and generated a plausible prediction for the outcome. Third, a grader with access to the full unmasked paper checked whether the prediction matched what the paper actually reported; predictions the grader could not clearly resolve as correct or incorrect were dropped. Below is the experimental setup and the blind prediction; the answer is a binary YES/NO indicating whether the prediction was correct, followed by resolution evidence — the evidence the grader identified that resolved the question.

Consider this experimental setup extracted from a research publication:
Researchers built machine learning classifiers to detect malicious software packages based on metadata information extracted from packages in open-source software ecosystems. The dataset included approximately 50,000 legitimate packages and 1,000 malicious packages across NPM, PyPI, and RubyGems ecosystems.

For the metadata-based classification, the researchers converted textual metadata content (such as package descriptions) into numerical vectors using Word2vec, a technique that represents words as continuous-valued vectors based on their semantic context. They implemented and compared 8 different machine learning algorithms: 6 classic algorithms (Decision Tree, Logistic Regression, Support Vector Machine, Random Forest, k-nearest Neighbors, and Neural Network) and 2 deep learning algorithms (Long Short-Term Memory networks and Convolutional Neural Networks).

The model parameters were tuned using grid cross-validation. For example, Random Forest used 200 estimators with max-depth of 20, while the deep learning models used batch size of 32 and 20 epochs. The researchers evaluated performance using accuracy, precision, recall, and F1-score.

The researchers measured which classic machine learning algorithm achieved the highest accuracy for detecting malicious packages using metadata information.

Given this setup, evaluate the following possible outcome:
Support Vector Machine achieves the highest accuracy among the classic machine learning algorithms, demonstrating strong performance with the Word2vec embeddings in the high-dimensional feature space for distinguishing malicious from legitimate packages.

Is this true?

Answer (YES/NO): NO